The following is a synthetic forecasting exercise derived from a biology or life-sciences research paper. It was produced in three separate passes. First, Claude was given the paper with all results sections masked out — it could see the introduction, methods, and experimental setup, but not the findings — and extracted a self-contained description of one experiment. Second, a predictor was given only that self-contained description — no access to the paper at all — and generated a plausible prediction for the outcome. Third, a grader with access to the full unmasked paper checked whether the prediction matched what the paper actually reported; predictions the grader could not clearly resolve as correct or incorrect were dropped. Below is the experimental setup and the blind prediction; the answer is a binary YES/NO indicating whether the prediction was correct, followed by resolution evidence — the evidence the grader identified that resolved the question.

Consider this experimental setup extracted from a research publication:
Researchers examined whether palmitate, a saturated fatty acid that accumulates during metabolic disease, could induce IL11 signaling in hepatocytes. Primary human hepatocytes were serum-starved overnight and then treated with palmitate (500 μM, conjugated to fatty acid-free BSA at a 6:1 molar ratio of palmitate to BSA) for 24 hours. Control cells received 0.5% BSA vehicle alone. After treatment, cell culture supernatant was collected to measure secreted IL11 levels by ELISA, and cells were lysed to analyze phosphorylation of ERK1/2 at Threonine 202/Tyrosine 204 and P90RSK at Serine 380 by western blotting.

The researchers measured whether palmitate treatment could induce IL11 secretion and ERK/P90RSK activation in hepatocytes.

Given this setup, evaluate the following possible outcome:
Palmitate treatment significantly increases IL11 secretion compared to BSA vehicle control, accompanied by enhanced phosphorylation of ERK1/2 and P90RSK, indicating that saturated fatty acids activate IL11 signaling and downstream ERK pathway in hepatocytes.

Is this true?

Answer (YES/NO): YES